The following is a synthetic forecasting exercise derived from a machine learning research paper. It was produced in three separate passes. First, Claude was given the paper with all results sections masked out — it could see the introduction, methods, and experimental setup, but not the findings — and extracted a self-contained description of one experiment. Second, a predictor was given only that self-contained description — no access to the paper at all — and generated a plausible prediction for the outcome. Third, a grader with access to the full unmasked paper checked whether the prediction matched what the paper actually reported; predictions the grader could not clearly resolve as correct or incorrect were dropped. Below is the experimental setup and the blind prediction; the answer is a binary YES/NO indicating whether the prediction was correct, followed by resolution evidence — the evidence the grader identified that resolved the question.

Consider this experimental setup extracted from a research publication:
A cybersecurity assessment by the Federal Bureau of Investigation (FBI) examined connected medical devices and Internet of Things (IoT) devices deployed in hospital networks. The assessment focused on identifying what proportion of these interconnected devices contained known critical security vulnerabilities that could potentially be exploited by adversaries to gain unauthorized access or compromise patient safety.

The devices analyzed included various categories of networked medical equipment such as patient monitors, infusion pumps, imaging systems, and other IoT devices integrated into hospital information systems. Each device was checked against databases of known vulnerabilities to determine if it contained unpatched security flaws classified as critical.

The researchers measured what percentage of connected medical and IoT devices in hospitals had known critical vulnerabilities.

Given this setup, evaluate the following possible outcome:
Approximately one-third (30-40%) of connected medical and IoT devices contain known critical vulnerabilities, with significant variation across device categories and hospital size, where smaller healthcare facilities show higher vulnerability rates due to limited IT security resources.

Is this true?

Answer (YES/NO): NO